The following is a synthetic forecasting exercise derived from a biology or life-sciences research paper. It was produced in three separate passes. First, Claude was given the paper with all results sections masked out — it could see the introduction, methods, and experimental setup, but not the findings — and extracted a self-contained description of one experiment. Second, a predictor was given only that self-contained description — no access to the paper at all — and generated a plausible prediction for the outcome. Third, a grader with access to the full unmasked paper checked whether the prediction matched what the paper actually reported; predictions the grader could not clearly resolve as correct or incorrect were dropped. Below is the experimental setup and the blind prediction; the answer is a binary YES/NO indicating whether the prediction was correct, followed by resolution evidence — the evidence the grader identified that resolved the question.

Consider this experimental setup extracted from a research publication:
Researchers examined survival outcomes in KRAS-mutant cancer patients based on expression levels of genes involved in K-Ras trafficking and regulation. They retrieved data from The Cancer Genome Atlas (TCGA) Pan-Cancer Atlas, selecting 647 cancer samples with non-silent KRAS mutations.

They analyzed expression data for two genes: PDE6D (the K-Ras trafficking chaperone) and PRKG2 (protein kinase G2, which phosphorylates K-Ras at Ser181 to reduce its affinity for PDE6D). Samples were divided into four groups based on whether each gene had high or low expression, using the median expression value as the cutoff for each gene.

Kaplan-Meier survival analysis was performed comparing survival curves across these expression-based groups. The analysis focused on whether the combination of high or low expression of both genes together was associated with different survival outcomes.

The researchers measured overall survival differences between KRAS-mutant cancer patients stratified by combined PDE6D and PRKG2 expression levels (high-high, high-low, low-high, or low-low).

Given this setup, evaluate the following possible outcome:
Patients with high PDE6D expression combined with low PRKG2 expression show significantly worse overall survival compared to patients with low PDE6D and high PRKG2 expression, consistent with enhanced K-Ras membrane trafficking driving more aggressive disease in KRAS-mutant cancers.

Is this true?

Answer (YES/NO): NO